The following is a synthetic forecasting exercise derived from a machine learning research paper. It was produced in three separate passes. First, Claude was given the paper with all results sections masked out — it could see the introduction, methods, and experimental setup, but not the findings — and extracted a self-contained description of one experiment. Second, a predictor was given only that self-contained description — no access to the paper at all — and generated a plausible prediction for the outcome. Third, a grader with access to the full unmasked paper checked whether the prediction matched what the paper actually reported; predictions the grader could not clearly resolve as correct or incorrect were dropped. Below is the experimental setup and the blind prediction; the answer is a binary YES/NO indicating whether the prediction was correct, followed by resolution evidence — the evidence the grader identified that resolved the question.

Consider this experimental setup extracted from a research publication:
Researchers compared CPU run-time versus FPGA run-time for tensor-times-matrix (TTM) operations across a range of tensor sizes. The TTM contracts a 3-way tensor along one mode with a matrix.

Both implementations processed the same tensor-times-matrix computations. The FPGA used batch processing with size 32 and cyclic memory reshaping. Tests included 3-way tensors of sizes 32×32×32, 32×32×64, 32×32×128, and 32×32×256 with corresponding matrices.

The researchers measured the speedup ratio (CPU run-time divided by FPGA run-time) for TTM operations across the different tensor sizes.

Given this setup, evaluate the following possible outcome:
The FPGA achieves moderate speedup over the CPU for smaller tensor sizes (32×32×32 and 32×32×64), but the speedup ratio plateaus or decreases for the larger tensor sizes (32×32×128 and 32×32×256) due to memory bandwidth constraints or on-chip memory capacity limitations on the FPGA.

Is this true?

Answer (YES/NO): NO